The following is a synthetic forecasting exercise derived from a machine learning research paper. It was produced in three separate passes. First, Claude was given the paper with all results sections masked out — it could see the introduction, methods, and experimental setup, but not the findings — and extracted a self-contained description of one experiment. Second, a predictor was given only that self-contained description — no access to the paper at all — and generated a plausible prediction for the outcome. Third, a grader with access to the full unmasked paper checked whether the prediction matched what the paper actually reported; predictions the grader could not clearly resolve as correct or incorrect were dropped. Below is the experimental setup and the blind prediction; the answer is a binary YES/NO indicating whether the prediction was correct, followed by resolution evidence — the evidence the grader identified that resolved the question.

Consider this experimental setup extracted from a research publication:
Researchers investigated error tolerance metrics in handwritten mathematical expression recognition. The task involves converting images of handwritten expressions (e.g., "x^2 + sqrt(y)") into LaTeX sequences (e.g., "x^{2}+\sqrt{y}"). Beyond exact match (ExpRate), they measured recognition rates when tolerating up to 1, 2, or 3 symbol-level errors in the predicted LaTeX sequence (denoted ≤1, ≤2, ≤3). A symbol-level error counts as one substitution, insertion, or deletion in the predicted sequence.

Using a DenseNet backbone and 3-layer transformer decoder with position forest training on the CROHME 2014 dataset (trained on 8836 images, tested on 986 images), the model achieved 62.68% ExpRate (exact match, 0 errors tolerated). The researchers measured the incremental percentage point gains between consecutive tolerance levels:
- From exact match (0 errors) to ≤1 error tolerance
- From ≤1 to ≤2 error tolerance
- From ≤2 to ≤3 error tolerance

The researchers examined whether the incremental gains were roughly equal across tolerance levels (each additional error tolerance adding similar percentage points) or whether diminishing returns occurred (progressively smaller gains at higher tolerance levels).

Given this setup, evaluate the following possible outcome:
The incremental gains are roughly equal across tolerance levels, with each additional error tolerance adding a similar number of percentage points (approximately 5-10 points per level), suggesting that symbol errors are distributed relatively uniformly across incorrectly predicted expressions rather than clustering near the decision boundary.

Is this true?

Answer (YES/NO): NO